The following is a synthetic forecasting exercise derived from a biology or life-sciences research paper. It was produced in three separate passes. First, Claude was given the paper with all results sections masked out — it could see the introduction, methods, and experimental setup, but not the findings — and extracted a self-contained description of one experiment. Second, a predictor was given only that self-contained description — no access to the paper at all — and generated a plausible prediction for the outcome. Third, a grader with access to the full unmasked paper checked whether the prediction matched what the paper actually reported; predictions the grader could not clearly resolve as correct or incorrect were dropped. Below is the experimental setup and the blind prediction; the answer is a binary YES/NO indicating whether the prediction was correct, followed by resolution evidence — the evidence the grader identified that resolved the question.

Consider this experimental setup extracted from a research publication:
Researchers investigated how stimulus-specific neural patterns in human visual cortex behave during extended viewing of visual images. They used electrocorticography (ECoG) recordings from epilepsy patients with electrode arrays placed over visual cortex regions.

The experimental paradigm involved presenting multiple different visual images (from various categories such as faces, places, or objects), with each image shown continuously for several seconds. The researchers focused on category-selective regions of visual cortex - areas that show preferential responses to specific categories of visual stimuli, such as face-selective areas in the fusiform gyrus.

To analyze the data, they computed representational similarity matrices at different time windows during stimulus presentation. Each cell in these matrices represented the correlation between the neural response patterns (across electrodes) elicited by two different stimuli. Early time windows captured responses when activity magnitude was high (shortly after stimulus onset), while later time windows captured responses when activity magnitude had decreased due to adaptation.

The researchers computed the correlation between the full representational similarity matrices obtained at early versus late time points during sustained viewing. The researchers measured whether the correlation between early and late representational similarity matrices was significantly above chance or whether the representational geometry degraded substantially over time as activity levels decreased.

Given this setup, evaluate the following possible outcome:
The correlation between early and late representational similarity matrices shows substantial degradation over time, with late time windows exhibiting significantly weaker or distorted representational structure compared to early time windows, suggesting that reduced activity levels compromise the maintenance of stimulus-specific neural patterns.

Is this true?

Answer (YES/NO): NO